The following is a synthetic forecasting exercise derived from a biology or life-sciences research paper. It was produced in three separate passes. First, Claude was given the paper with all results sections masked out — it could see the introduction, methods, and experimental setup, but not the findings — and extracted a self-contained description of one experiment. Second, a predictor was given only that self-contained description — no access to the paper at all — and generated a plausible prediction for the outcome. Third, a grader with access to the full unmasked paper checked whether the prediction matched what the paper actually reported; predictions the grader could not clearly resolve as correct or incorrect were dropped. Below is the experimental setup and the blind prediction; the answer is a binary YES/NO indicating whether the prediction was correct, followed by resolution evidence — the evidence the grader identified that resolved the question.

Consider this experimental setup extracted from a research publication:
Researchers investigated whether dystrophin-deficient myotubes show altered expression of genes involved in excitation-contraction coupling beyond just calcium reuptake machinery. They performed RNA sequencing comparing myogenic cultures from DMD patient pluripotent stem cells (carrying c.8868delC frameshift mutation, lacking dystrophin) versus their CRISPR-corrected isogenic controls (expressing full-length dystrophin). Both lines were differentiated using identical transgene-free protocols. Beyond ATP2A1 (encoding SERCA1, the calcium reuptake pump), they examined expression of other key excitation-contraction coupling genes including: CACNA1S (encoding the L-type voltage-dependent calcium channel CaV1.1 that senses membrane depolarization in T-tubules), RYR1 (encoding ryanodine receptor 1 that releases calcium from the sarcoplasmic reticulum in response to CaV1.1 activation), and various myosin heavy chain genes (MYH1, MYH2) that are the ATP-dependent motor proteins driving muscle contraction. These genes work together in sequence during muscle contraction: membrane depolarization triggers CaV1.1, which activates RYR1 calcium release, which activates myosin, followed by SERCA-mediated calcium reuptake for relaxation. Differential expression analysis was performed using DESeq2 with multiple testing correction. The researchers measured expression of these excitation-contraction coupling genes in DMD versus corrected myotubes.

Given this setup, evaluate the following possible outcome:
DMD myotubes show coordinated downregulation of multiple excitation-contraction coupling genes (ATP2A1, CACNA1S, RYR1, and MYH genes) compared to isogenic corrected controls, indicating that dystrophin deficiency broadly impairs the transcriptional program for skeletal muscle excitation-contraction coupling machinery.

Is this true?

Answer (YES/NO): NO